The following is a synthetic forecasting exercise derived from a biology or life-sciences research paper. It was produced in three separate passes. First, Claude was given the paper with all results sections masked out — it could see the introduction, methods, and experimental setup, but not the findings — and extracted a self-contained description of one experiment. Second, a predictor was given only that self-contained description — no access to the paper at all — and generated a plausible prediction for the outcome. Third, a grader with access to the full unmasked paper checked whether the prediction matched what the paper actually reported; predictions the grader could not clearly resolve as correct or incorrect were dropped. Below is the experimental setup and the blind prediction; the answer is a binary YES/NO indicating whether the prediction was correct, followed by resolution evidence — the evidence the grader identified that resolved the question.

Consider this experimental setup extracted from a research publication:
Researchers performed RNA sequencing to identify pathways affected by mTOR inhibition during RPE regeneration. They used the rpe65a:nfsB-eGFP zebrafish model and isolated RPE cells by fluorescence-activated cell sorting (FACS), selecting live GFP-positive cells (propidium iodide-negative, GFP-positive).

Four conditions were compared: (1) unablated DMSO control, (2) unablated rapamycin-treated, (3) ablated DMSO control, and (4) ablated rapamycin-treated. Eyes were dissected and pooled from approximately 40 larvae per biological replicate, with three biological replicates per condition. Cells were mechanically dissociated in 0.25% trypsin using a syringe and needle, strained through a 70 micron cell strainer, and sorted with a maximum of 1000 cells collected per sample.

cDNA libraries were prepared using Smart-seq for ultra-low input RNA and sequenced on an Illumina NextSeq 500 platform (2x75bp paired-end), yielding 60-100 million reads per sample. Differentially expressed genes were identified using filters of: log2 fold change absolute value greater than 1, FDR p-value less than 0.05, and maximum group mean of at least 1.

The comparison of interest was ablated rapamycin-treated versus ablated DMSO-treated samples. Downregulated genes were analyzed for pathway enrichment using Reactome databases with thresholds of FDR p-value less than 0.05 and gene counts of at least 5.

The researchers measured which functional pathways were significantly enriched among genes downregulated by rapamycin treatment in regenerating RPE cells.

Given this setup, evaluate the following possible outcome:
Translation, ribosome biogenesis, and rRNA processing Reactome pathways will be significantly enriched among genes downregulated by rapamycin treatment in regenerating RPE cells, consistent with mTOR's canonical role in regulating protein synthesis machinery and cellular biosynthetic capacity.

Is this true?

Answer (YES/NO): NO